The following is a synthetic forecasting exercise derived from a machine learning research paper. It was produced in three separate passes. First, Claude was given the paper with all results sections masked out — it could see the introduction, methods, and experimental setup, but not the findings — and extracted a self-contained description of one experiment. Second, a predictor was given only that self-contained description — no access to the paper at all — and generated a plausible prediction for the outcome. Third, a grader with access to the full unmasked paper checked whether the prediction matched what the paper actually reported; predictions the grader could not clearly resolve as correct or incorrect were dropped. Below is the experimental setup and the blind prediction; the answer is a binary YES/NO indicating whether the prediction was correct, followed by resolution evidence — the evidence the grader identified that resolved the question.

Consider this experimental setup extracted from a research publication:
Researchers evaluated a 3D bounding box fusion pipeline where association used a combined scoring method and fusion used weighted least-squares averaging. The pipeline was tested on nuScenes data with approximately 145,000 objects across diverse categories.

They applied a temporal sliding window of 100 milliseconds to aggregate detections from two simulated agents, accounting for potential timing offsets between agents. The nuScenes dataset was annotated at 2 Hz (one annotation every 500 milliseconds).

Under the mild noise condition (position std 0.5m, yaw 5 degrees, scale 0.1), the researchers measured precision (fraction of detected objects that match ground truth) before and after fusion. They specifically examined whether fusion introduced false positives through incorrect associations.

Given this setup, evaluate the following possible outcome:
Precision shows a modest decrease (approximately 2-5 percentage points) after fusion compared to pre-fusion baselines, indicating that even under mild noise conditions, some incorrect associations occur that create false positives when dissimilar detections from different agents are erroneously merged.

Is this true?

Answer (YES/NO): NO